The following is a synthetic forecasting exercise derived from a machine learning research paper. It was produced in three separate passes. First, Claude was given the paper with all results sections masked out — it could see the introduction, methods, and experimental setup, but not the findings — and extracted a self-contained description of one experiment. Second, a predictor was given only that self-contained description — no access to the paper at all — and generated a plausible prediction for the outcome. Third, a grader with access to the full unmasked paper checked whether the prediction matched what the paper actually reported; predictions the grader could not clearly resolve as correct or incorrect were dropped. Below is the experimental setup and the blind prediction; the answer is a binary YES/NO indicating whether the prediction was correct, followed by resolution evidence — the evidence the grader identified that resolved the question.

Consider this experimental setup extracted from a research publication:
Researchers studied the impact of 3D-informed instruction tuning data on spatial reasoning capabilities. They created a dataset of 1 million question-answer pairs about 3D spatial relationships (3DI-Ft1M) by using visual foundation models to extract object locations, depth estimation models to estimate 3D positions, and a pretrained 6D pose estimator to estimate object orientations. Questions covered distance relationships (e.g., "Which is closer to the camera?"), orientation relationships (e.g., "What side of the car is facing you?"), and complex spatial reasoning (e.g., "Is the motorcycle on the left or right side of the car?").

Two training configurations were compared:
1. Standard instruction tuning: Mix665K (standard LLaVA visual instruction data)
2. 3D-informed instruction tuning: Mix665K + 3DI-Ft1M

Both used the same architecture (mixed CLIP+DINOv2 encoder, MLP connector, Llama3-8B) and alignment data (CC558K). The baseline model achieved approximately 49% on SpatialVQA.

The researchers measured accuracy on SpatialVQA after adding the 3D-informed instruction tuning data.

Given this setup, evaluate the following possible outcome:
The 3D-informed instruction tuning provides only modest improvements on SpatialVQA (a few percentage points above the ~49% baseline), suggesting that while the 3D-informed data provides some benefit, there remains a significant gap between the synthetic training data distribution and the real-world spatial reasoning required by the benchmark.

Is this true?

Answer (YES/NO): NO